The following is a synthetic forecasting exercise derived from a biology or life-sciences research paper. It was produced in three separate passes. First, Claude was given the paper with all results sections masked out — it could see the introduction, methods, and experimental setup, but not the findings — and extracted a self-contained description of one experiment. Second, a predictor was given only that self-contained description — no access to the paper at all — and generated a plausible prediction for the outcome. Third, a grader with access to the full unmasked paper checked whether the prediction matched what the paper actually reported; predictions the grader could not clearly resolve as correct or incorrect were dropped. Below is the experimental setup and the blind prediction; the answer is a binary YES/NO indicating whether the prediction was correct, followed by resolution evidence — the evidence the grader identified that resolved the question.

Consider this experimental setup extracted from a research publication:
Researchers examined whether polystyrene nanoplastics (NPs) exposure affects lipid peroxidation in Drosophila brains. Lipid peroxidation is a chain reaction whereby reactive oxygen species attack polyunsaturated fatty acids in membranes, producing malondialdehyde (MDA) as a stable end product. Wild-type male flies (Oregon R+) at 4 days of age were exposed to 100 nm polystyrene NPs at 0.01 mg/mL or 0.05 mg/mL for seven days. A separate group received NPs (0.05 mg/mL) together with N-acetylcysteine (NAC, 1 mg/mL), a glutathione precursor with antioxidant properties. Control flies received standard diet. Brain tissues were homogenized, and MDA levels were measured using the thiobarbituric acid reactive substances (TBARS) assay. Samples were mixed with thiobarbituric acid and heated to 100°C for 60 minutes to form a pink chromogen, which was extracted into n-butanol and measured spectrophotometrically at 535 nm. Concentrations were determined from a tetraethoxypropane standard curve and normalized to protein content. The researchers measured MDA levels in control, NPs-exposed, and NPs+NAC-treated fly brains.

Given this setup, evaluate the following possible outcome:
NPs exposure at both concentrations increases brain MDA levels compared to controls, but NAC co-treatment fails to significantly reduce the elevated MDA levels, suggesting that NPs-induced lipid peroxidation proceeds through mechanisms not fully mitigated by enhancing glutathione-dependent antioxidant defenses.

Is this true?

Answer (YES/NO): NO